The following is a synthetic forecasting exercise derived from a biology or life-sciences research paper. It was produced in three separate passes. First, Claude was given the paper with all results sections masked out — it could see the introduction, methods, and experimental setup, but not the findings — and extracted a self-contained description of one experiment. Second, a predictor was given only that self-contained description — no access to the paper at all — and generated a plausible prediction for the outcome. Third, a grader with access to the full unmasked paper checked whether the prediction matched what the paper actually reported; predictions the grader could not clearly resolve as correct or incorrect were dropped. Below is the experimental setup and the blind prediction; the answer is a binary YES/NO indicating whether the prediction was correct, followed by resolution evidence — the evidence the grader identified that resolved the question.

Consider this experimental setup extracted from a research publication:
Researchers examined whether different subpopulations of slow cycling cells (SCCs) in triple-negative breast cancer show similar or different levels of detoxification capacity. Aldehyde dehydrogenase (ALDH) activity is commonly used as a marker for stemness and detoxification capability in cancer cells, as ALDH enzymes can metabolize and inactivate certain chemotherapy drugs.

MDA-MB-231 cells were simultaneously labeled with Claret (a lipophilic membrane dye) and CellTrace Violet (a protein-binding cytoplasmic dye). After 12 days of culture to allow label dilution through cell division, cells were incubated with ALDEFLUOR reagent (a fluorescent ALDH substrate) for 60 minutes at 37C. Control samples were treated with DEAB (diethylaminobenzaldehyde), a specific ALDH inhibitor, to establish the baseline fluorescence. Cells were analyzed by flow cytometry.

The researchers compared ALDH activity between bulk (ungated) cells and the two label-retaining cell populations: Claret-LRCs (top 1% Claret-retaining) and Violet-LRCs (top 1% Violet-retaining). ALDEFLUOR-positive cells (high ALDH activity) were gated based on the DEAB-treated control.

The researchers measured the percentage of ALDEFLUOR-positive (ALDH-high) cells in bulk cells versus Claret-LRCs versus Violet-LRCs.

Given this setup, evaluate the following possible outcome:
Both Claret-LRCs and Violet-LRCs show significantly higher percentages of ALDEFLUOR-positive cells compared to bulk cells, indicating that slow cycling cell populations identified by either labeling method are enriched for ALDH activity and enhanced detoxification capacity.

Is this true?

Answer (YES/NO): YES